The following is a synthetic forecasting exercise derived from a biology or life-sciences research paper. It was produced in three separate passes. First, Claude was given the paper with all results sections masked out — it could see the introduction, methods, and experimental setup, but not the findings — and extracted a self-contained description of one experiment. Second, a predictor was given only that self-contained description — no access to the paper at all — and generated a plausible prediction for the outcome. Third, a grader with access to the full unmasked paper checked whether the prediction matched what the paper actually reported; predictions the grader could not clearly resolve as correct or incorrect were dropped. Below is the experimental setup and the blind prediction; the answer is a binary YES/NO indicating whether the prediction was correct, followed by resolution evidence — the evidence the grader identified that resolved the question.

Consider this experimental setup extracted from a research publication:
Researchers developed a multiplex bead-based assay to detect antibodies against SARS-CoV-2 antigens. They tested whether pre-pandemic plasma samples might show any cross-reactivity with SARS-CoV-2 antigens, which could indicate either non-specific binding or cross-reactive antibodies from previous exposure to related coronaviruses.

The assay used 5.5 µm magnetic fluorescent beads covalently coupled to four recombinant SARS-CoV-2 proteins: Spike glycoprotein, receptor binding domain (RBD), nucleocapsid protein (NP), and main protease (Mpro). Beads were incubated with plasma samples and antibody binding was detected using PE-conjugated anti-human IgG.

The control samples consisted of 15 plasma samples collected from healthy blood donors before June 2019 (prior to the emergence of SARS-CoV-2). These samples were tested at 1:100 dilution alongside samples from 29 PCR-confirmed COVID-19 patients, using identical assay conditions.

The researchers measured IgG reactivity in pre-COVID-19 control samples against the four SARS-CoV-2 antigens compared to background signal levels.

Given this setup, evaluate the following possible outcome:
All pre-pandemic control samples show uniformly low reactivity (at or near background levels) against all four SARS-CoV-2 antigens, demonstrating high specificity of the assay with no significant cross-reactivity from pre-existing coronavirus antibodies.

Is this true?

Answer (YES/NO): YES